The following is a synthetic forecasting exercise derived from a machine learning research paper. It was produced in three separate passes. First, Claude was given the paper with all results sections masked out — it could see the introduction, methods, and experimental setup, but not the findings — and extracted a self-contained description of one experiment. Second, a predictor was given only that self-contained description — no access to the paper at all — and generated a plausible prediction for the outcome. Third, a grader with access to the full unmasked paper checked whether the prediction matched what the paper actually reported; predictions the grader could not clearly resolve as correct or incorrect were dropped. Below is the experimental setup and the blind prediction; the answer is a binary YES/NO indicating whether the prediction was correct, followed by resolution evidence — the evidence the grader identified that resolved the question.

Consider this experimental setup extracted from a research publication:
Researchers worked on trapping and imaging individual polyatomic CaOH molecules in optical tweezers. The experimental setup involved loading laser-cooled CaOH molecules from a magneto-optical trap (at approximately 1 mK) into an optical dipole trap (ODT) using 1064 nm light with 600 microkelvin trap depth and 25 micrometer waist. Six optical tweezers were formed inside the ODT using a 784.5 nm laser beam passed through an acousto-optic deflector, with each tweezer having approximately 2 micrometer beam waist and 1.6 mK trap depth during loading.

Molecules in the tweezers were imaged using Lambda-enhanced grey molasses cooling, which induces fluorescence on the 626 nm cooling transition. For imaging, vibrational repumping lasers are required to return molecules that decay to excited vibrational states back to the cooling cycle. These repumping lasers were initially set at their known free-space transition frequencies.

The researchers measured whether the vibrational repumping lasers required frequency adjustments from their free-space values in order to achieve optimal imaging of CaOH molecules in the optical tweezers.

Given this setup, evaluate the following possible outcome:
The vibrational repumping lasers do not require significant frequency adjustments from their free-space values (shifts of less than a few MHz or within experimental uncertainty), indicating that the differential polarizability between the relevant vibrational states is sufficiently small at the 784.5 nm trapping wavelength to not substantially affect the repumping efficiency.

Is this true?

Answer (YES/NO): NO